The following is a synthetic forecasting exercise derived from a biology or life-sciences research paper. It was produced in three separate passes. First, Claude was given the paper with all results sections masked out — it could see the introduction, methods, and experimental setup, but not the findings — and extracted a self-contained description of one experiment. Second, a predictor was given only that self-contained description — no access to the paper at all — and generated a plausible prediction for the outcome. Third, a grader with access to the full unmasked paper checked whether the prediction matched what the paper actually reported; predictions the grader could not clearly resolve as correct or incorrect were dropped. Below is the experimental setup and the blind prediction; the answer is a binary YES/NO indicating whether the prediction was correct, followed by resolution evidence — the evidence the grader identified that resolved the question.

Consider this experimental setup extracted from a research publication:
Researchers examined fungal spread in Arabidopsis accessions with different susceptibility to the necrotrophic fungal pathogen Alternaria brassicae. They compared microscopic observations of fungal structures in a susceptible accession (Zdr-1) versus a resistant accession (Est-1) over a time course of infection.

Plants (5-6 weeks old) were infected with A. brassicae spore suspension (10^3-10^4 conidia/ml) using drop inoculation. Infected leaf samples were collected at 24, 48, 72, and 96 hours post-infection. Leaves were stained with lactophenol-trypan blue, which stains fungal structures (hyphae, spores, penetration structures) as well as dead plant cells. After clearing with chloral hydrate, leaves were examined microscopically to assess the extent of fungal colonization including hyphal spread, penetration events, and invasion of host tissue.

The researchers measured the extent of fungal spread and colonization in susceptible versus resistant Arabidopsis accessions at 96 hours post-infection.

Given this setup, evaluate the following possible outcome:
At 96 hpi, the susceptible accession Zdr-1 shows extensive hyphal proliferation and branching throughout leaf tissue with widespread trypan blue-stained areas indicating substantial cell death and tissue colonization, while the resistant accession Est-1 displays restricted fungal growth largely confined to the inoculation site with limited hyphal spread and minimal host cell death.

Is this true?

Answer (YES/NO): NO